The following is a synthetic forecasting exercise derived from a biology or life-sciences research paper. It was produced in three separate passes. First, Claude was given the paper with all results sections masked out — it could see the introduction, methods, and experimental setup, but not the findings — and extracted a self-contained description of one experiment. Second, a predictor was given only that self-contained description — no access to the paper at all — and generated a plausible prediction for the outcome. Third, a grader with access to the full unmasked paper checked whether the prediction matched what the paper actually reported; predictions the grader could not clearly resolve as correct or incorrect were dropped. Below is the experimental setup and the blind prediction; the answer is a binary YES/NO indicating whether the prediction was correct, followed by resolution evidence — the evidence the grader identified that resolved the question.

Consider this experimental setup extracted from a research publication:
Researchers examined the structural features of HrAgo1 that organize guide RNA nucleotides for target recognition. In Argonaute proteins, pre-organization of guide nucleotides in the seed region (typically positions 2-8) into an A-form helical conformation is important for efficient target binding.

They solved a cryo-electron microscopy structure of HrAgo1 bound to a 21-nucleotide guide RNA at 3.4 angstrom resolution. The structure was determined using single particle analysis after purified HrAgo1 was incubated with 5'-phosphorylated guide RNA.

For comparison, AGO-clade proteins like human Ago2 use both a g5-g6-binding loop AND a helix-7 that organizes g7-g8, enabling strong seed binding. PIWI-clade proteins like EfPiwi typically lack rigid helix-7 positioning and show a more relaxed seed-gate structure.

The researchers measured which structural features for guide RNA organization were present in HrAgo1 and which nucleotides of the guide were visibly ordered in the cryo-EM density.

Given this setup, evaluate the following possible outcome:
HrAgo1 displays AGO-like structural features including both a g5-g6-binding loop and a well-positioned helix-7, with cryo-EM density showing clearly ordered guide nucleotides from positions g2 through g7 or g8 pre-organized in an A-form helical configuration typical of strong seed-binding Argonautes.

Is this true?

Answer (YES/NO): NO